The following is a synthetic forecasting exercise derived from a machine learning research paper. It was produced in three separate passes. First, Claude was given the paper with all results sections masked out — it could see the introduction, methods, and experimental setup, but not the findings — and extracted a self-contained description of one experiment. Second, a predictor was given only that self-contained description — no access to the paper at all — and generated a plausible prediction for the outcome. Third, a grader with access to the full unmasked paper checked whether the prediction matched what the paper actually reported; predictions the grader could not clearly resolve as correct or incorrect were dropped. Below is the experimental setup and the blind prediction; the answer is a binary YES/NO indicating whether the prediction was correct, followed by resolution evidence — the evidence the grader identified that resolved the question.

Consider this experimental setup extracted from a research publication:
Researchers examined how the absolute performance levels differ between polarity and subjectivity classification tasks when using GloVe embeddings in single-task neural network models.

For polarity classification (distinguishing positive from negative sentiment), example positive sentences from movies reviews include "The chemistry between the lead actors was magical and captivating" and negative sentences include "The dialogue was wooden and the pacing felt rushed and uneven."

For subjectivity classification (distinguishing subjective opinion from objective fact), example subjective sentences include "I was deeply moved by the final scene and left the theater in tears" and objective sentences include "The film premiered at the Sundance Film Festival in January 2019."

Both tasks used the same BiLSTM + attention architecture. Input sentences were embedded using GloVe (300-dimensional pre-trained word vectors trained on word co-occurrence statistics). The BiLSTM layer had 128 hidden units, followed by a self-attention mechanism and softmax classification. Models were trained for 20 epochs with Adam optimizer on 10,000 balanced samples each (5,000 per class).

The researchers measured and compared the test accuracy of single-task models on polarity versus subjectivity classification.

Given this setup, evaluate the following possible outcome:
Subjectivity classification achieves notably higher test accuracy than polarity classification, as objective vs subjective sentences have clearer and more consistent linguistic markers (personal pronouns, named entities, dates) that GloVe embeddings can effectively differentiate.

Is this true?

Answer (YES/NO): YES